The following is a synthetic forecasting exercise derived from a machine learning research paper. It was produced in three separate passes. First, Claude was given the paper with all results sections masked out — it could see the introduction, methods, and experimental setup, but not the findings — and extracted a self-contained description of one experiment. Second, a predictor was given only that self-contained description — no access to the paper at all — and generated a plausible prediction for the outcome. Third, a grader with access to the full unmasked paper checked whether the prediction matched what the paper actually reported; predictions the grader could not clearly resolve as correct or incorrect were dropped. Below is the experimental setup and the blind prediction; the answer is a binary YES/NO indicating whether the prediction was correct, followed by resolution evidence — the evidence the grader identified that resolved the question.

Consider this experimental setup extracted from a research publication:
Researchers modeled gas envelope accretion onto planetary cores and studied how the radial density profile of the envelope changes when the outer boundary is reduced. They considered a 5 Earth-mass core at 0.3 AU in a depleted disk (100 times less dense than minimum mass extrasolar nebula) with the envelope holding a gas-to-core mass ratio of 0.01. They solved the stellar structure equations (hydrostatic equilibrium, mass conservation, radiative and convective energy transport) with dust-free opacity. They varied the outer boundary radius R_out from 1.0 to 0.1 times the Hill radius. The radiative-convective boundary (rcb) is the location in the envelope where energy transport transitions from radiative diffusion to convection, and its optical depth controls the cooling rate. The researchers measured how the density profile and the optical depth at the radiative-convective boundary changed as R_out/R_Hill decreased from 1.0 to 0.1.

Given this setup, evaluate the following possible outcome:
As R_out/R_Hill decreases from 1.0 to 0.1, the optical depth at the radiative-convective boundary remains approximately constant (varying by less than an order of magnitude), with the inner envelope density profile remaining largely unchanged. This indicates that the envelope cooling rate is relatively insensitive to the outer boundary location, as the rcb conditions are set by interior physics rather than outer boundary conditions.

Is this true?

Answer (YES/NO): NO